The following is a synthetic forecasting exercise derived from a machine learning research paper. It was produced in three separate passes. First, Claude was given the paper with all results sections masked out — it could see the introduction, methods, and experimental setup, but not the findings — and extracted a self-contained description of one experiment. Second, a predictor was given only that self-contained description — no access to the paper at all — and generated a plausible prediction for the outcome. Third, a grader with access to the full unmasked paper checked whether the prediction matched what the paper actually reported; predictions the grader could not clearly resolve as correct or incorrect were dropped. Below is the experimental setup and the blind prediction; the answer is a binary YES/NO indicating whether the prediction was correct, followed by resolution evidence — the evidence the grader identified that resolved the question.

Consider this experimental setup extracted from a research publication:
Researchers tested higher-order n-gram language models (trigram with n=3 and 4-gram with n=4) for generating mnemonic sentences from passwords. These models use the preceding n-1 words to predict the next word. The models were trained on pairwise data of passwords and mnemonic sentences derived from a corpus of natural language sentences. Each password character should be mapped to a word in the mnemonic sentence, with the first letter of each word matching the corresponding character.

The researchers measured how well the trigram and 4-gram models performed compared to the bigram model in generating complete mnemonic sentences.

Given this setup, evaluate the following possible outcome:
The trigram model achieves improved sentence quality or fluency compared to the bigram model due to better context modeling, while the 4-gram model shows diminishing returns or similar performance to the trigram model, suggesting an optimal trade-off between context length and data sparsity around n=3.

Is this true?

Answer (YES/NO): NO